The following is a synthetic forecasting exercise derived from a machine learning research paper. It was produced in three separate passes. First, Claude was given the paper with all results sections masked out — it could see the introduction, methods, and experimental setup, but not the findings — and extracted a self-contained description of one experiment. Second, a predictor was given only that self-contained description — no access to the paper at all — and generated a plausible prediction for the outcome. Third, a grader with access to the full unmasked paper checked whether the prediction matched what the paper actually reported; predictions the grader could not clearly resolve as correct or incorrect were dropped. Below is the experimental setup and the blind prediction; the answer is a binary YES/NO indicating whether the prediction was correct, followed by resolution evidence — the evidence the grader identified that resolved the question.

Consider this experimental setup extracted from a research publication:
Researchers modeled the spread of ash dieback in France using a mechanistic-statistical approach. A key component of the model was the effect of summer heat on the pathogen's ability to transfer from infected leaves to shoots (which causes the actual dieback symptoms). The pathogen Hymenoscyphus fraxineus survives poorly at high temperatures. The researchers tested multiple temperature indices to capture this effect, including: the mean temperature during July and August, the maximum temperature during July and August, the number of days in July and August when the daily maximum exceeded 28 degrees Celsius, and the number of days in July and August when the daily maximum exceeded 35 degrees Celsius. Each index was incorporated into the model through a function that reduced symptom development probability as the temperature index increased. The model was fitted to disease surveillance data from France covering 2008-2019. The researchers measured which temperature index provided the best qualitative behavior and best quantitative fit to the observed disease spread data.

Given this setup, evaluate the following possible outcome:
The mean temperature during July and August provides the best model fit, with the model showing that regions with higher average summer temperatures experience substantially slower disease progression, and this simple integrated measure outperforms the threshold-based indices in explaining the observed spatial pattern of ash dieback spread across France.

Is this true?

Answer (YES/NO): NO